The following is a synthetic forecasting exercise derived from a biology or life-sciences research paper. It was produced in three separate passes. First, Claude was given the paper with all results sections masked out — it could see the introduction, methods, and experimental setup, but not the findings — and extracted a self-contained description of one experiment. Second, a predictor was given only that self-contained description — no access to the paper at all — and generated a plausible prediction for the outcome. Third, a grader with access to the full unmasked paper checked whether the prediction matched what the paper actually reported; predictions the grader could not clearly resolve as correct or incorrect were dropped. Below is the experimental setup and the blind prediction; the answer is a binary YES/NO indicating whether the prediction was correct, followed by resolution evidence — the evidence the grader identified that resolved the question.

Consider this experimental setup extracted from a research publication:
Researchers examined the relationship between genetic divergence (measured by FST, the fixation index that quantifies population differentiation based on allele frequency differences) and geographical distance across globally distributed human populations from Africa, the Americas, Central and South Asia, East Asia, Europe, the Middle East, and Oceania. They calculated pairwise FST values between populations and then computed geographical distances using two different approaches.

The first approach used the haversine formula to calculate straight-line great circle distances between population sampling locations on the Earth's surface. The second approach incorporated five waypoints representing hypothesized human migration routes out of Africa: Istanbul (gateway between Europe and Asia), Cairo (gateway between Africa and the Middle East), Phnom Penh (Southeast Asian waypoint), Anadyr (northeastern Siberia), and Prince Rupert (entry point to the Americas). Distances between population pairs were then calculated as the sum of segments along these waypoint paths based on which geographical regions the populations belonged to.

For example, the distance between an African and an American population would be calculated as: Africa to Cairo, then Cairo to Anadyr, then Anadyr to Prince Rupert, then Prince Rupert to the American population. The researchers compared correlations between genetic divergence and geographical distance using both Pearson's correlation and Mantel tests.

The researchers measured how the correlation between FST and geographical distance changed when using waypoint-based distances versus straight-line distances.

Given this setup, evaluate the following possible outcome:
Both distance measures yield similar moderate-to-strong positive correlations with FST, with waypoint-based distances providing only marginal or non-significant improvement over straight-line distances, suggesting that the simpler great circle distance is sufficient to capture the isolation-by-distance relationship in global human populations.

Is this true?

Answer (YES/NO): NO